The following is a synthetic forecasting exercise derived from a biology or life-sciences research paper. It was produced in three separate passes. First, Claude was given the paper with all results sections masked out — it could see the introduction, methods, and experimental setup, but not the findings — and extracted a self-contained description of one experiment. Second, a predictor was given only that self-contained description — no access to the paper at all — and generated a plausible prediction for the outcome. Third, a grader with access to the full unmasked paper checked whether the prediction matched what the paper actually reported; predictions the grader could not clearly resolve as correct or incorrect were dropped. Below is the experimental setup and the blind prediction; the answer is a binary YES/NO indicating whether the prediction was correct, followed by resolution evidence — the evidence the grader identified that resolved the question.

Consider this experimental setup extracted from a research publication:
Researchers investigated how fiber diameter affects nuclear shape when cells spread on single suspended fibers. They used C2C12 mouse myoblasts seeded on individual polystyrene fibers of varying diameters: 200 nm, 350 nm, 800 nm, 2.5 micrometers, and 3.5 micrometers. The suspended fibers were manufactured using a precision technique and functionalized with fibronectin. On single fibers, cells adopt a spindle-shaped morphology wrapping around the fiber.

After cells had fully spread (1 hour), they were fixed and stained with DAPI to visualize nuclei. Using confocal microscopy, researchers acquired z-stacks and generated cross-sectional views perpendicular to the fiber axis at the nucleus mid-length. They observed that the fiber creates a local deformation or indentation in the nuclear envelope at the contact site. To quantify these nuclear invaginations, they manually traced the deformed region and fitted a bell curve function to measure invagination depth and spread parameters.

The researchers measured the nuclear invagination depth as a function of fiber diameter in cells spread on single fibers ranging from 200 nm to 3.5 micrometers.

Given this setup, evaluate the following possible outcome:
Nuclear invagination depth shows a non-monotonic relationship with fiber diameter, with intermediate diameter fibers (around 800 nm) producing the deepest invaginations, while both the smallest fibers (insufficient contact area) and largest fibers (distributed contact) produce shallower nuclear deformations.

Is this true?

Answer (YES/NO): NO